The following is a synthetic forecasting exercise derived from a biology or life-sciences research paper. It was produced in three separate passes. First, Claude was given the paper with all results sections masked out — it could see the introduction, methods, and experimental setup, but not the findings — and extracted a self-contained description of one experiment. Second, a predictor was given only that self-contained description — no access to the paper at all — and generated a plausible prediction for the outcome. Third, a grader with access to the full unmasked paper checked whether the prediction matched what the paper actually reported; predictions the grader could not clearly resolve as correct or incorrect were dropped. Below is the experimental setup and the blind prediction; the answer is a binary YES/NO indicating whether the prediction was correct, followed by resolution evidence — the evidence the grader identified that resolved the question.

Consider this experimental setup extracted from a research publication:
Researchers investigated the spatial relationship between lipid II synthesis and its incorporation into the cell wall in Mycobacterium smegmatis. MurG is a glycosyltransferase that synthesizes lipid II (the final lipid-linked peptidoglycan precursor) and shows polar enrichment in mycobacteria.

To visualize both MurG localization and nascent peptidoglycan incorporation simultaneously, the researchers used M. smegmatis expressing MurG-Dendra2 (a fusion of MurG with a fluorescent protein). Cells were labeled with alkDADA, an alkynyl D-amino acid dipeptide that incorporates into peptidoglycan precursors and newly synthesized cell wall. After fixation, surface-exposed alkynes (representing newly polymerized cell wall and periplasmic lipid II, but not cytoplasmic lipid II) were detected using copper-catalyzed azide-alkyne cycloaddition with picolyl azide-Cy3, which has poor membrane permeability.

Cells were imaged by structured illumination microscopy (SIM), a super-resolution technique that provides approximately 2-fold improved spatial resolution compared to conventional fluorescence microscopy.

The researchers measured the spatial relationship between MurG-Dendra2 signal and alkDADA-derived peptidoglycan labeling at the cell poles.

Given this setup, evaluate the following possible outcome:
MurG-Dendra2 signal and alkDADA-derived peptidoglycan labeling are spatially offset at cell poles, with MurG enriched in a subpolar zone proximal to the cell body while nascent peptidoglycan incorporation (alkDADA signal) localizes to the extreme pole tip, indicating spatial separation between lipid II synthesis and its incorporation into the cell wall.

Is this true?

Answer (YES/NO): YES